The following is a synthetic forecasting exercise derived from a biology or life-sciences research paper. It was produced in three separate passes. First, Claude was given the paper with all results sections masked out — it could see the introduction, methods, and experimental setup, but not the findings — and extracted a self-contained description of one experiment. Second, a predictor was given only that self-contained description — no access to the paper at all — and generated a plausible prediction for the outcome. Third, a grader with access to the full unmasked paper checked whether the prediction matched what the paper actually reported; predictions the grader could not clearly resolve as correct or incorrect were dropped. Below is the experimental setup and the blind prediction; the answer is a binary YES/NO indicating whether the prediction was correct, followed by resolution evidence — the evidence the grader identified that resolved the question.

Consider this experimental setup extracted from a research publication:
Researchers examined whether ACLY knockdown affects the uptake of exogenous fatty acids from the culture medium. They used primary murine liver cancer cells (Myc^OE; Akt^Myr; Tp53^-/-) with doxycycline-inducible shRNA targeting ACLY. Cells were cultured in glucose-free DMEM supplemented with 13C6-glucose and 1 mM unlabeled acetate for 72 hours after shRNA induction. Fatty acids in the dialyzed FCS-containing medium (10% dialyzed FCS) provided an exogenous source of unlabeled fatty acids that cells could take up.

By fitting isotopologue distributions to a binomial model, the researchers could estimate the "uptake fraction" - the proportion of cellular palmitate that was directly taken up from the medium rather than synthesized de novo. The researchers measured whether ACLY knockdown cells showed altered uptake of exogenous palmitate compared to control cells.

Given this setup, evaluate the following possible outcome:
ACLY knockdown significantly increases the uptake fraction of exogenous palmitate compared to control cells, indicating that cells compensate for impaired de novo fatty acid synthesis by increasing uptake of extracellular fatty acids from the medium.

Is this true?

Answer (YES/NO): YES